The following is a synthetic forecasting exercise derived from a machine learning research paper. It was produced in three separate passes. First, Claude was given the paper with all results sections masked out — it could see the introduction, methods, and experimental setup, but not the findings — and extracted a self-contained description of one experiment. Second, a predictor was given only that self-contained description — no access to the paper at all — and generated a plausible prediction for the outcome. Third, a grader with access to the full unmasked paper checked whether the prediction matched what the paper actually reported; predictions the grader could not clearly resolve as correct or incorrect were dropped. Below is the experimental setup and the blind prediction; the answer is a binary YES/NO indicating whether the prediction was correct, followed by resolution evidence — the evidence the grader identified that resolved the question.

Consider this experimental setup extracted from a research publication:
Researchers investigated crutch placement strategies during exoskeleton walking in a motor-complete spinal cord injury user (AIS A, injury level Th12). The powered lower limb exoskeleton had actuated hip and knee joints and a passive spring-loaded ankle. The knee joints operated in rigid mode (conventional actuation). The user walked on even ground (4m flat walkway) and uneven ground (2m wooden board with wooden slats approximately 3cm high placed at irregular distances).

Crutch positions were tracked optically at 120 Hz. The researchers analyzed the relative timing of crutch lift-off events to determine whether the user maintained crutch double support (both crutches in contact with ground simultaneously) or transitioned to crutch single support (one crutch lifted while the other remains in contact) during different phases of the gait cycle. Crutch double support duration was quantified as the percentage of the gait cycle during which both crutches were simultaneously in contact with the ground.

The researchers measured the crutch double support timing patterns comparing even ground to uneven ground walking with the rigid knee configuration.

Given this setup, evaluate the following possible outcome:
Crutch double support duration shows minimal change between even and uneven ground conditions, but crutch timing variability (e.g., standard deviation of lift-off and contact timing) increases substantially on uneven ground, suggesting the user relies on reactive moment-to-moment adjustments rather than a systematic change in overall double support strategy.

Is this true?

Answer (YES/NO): NO